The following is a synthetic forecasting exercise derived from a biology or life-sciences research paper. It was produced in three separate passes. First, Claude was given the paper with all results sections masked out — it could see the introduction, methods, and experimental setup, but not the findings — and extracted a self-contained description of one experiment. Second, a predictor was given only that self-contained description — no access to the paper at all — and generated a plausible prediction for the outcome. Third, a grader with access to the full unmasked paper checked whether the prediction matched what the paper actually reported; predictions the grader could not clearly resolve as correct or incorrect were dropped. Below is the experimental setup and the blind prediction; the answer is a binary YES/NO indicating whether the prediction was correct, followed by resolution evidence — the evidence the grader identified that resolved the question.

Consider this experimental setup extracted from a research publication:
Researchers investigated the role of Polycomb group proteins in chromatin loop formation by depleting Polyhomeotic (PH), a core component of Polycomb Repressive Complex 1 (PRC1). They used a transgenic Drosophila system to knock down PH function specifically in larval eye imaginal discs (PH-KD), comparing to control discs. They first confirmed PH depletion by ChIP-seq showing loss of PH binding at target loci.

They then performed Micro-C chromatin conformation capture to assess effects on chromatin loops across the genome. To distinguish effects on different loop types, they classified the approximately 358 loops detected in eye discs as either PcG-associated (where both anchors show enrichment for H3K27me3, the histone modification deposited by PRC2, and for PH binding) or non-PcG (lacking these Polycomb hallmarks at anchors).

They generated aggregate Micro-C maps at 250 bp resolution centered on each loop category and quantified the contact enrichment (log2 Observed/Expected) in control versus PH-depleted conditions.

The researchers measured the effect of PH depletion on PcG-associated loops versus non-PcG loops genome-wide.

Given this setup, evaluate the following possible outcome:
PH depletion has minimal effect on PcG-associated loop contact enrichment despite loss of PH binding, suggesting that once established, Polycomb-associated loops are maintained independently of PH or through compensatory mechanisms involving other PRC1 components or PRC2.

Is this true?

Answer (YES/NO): NO